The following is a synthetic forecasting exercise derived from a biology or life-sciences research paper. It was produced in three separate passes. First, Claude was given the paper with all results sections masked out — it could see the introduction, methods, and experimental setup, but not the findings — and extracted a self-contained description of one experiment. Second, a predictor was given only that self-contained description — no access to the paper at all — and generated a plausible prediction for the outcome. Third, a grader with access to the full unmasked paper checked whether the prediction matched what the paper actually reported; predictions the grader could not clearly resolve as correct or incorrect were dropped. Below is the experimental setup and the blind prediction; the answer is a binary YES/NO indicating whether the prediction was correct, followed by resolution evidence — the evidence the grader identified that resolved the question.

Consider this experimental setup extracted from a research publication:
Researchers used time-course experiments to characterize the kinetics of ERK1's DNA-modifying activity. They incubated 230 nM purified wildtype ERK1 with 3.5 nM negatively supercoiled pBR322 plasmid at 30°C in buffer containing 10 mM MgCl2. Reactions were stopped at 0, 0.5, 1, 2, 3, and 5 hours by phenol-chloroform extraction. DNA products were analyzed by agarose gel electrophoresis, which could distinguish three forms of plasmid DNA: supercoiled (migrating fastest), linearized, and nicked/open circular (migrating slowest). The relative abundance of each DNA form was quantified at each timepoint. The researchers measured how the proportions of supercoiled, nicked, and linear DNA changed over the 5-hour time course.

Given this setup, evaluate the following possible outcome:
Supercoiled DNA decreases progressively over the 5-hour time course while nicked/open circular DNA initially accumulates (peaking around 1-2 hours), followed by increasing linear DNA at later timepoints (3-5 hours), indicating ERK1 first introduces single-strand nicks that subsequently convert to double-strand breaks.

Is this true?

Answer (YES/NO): YES